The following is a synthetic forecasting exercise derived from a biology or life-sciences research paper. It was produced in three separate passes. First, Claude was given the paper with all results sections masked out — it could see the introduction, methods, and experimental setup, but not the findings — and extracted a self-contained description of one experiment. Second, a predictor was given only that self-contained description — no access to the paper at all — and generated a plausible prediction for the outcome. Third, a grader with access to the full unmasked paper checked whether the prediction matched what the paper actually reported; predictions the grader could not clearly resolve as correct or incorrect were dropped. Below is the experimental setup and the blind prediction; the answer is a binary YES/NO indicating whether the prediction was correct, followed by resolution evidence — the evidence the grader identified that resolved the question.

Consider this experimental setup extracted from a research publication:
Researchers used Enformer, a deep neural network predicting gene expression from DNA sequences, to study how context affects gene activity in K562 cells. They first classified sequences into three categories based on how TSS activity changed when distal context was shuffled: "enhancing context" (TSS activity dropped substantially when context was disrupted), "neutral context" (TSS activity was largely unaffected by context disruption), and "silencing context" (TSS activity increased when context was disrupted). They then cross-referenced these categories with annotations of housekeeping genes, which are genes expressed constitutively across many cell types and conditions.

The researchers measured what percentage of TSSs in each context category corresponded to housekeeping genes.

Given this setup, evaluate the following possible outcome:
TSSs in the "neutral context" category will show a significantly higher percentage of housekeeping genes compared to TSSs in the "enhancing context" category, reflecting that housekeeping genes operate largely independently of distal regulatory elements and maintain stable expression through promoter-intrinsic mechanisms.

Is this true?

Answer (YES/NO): YES